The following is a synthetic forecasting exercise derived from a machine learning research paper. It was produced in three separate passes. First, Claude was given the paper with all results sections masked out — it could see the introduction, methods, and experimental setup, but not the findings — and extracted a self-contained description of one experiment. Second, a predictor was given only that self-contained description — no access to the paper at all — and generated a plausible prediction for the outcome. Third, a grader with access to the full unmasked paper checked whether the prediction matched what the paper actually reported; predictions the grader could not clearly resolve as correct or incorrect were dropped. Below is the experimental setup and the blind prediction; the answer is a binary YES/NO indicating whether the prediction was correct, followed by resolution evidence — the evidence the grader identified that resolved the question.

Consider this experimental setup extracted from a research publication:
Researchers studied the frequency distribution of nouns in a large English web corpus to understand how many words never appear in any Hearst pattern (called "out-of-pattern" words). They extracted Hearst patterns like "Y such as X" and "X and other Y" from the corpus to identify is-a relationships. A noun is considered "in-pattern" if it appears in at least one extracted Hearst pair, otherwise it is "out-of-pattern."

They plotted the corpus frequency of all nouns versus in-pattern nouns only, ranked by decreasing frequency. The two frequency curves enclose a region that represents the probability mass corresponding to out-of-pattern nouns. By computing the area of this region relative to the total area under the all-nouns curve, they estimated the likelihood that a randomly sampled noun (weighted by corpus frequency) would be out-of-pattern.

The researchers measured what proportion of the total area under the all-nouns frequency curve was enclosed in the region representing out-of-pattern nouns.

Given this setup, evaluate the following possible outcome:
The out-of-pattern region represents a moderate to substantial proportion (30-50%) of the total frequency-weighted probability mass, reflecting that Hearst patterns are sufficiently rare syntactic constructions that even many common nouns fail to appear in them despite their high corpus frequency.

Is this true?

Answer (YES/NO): NO